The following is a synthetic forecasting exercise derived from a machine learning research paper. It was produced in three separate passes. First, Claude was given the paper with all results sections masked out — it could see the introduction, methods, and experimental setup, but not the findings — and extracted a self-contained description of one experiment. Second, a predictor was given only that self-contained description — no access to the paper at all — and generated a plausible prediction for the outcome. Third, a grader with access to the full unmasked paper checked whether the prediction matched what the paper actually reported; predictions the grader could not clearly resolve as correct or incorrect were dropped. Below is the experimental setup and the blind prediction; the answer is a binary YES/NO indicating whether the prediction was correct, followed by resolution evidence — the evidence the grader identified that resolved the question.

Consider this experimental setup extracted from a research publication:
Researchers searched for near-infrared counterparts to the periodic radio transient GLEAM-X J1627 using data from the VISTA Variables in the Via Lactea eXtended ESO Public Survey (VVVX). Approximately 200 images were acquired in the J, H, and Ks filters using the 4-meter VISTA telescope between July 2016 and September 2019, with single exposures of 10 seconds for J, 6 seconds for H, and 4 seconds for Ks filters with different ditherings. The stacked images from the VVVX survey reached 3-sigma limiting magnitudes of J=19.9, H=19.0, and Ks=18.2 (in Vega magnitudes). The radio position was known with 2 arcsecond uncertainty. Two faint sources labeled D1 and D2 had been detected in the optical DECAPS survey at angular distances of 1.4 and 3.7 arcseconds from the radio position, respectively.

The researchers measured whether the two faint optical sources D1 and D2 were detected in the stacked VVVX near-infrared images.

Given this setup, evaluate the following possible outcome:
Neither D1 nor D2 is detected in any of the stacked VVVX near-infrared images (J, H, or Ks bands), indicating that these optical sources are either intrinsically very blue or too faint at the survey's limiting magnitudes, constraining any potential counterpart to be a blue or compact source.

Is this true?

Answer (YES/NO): NO